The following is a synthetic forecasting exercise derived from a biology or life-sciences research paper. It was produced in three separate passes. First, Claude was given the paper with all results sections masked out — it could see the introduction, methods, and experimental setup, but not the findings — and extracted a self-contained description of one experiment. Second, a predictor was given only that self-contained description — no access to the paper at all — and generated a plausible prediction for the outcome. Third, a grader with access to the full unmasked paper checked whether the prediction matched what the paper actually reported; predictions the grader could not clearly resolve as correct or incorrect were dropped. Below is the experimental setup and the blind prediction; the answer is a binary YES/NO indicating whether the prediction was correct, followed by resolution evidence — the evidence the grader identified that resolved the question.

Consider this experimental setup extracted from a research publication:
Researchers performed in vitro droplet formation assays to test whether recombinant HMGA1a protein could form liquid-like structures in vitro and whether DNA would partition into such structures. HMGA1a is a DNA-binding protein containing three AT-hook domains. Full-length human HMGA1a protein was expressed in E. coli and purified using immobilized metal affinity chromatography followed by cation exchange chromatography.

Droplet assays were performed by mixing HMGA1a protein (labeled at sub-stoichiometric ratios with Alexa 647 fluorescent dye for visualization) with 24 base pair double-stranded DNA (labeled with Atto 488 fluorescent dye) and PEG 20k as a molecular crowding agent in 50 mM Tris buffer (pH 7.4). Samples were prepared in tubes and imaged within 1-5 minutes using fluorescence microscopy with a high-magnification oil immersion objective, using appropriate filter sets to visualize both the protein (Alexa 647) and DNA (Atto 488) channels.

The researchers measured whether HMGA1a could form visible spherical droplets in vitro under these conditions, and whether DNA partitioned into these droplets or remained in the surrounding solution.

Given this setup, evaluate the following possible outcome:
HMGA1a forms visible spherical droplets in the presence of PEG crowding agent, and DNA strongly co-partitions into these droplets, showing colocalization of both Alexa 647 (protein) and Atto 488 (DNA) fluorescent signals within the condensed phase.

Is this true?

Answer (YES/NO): YES